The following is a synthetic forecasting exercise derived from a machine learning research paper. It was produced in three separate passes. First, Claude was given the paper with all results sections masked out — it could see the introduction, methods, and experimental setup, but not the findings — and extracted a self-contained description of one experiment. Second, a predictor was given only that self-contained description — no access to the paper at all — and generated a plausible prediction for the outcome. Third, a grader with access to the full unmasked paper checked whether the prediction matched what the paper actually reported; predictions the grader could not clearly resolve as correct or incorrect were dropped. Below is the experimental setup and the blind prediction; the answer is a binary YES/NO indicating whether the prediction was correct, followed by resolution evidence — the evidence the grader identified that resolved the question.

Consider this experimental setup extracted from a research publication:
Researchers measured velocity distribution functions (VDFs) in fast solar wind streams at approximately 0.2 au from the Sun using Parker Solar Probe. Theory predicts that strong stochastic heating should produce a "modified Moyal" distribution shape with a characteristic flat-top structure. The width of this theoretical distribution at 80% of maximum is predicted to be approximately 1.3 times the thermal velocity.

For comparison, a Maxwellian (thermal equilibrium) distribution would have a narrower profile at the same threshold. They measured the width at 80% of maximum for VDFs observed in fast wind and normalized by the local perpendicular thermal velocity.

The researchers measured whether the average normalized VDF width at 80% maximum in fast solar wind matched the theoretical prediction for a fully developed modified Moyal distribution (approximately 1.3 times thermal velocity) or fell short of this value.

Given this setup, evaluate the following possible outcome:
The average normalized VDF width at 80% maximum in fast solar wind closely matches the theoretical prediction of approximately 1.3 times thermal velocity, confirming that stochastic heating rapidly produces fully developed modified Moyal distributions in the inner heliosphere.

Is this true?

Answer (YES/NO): NO